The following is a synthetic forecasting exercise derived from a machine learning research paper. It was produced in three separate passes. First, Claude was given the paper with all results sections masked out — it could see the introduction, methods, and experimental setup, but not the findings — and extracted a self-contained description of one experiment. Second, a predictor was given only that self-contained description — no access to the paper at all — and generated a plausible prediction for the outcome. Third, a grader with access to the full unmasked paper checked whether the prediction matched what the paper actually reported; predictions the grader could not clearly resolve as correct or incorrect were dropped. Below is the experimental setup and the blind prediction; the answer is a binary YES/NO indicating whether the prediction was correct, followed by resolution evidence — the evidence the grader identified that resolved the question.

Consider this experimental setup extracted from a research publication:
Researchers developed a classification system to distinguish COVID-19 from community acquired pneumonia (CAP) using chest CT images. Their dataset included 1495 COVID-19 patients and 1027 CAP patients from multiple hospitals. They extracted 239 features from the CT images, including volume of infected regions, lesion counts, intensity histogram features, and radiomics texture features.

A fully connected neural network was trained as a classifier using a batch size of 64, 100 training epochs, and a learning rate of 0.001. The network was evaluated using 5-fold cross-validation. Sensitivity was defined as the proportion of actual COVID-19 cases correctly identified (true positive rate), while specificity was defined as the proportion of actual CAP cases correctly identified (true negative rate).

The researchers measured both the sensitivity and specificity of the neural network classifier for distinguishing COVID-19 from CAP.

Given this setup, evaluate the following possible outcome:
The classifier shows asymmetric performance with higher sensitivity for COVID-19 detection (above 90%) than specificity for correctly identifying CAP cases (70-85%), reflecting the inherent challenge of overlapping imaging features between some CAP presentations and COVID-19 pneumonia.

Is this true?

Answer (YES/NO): NO